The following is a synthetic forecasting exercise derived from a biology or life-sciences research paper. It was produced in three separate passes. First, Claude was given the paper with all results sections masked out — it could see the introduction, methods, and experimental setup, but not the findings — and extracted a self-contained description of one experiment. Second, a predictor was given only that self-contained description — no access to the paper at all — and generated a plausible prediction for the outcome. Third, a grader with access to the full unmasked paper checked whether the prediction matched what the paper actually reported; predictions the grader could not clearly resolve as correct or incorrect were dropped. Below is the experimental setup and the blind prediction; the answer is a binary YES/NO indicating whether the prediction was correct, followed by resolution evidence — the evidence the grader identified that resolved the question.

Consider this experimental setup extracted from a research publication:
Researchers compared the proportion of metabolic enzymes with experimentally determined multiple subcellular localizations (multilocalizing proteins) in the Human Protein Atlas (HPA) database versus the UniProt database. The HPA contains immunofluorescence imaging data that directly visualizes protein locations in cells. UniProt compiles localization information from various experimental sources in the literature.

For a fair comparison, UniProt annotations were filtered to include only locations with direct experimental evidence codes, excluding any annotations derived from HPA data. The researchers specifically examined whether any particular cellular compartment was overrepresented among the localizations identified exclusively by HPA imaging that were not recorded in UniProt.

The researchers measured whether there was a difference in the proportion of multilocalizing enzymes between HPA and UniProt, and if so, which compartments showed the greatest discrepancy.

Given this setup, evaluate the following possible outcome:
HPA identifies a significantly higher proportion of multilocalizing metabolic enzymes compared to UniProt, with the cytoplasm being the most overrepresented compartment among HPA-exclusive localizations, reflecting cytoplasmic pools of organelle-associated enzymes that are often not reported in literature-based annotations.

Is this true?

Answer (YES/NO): NO